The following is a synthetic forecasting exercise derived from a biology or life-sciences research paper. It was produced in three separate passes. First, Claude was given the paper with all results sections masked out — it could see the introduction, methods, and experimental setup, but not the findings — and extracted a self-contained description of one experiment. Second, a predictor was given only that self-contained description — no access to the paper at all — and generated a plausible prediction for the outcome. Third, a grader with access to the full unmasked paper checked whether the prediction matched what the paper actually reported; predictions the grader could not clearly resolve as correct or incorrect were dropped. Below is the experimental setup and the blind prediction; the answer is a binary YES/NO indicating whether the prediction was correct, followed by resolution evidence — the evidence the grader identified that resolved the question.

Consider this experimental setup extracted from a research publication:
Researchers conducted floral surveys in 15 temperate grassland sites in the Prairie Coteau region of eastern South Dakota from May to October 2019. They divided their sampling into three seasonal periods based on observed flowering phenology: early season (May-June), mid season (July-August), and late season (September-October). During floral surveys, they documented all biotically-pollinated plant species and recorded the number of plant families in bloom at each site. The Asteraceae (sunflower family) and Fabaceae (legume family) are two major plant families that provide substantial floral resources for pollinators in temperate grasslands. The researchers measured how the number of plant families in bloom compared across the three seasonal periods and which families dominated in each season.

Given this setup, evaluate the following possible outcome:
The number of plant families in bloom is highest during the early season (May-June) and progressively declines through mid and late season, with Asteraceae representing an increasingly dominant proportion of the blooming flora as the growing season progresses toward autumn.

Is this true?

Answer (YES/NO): NO